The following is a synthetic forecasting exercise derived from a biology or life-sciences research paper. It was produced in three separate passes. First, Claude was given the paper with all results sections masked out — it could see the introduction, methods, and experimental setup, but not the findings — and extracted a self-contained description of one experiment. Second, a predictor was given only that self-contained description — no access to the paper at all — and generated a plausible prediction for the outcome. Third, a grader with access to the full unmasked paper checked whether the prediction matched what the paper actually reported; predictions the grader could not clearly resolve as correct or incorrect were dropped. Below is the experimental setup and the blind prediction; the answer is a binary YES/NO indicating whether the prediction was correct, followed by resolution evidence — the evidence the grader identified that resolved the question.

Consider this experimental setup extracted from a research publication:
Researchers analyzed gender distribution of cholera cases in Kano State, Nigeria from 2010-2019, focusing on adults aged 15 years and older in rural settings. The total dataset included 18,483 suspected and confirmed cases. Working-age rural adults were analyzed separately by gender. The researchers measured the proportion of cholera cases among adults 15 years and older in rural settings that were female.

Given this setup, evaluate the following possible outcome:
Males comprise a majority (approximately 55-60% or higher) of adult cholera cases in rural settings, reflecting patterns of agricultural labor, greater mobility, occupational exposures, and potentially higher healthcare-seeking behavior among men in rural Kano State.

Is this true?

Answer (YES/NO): NO